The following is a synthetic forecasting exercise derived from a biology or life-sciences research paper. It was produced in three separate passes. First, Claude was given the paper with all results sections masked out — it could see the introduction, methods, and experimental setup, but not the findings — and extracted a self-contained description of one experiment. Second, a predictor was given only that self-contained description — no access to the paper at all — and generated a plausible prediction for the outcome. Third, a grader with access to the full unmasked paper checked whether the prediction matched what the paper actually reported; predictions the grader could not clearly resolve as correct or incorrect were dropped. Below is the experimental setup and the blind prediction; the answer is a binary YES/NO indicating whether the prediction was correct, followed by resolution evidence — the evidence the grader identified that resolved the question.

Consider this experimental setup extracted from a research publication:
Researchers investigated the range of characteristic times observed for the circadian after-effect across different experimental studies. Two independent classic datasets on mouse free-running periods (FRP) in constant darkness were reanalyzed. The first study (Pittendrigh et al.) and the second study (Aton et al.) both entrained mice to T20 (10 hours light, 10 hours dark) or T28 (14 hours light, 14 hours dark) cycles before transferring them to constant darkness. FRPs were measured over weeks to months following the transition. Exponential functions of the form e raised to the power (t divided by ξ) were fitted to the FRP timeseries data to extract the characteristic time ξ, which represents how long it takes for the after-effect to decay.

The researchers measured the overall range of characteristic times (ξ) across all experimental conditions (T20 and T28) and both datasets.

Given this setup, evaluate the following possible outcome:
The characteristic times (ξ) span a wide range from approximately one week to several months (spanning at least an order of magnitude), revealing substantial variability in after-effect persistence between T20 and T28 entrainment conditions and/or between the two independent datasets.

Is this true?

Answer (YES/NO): NO